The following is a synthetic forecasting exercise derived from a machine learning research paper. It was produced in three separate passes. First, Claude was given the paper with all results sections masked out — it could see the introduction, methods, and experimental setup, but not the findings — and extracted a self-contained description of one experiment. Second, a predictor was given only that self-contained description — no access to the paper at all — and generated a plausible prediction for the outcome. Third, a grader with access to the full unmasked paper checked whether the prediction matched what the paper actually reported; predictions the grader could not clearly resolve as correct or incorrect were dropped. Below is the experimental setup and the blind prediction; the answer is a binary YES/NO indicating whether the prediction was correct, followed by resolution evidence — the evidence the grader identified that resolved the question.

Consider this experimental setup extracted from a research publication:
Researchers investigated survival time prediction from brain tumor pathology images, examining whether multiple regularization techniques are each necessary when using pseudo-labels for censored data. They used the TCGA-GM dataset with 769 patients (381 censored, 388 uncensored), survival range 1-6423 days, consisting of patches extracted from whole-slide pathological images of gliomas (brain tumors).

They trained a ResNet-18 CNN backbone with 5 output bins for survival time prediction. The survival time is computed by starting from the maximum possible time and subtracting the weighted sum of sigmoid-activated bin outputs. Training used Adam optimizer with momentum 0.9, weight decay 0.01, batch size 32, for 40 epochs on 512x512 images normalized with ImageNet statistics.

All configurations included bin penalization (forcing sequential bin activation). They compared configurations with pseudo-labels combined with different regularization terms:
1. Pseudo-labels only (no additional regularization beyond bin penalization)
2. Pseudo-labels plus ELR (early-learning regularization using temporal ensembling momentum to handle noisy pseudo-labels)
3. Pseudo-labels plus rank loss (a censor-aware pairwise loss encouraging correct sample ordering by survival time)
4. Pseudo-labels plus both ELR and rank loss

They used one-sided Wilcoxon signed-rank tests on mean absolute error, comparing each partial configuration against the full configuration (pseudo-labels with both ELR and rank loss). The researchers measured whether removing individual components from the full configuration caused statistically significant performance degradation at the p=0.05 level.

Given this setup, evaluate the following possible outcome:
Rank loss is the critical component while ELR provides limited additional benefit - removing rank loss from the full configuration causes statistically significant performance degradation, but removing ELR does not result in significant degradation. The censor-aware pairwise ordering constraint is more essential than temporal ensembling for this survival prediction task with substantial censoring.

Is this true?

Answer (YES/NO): NO